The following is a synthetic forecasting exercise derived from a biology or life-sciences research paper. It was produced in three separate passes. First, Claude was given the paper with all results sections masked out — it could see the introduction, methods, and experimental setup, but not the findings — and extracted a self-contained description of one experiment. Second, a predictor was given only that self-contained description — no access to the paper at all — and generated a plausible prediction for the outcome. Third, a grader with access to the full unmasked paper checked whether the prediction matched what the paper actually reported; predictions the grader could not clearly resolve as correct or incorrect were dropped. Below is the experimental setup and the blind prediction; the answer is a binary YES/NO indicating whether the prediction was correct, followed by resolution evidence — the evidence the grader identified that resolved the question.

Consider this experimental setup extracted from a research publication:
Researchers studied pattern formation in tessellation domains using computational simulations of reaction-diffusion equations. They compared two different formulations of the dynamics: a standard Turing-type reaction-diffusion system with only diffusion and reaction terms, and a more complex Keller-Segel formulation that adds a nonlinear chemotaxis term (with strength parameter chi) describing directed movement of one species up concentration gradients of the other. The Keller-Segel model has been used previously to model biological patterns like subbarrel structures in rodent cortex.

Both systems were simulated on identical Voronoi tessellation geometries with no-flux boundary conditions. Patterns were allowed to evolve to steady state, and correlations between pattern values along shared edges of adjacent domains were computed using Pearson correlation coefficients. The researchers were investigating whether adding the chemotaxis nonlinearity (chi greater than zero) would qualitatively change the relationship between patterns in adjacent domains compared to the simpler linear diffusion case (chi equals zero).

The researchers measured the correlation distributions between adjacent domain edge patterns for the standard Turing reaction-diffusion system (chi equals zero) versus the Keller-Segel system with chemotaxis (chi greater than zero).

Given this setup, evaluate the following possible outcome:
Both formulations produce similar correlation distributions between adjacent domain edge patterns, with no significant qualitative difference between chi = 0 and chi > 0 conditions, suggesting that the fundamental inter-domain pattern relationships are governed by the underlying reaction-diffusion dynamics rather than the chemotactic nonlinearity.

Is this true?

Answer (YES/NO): NO